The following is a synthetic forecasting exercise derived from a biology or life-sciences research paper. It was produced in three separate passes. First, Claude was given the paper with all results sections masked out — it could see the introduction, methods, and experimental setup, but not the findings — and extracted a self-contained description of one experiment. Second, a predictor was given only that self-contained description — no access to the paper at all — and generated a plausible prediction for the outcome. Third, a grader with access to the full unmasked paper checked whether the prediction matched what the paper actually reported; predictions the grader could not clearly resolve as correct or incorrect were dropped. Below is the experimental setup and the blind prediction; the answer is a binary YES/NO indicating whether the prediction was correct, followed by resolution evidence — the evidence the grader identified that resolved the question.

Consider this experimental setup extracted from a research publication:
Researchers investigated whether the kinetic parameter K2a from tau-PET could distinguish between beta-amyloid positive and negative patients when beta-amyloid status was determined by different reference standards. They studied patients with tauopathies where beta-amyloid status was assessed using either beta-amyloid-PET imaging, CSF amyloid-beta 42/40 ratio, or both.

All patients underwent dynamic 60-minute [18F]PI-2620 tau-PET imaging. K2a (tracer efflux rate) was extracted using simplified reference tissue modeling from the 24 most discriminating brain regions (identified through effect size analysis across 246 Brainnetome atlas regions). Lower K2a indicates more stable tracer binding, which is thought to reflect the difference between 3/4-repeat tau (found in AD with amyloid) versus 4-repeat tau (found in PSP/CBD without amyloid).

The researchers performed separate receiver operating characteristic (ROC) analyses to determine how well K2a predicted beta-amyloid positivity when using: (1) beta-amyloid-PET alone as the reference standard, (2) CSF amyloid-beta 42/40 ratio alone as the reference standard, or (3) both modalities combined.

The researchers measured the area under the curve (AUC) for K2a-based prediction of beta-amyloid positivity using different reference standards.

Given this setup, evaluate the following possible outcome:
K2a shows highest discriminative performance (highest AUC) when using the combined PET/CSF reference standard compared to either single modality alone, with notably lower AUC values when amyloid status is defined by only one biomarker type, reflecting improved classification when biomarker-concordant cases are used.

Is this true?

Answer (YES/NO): NO